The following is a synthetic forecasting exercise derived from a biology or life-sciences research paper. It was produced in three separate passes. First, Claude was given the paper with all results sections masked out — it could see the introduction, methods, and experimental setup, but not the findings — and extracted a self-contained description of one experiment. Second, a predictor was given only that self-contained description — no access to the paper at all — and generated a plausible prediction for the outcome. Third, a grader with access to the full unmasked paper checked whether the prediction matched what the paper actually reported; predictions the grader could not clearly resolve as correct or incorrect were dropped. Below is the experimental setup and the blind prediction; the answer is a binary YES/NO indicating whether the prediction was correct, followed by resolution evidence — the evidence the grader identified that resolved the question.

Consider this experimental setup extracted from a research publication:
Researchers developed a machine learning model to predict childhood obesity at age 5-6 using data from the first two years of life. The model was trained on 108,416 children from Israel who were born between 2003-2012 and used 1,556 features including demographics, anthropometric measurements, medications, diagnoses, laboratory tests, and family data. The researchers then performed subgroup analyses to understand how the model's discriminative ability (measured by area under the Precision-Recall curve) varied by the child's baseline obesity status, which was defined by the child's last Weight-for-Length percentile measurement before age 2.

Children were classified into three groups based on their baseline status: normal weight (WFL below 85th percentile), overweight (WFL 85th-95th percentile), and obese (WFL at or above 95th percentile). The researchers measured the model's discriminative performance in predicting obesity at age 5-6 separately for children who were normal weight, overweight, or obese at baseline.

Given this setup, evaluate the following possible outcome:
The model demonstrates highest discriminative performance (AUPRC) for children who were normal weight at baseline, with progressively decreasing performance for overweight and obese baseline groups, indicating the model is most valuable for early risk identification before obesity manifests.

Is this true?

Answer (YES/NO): NO